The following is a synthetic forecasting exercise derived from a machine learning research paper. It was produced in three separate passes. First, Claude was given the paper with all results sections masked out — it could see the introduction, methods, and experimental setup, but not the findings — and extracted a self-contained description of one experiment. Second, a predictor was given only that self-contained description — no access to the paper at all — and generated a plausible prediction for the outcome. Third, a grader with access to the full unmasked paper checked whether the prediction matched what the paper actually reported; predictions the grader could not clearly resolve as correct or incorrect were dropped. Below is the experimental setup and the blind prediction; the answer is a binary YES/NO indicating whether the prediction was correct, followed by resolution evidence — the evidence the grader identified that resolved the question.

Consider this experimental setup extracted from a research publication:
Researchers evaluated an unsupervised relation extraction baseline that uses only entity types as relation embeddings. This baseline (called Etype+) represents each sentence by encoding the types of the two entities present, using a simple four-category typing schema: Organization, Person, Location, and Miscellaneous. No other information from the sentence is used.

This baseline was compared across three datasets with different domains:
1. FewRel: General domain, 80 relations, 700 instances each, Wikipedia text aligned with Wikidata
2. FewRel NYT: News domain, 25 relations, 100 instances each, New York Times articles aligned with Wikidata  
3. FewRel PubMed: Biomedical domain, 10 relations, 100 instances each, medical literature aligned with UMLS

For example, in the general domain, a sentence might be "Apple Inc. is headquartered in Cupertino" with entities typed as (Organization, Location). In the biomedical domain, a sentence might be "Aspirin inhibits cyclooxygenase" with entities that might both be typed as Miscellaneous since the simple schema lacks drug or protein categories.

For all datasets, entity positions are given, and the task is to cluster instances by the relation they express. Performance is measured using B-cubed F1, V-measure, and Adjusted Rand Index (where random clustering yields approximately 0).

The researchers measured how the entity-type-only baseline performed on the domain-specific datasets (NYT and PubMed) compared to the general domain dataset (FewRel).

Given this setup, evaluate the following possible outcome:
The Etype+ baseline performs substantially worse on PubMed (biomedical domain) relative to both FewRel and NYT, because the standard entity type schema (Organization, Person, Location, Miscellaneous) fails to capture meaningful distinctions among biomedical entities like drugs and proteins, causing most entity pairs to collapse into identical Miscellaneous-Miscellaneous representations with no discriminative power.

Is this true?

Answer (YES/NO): YES